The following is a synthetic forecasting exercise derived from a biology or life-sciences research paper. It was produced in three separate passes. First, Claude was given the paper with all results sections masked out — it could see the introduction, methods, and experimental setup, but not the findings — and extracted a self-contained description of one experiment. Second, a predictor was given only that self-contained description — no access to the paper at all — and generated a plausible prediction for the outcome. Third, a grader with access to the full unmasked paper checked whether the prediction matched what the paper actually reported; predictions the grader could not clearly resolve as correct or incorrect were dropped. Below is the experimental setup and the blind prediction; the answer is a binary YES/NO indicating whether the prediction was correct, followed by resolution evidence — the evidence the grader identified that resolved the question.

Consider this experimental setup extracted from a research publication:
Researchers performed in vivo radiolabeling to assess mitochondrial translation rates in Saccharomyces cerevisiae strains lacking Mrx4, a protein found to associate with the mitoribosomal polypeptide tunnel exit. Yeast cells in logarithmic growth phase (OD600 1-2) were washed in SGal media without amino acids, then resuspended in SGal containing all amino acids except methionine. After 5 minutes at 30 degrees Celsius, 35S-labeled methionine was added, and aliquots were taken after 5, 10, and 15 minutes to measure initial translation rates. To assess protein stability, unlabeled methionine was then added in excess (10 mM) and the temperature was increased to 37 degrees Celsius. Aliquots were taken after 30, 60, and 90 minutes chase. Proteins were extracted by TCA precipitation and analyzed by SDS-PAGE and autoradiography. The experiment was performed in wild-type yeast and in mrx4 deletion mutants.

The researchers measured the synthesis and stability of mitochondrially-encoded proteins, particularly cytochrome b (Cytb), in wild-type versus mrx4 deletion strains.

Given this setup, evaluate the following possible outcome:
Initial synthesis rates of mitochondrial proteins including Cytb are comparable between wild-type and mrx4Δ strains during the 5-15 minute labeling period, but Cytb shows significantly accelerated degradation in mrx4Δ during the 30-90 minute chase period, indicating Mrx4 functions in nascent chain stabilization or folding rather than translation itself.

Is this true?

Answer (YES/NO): NO